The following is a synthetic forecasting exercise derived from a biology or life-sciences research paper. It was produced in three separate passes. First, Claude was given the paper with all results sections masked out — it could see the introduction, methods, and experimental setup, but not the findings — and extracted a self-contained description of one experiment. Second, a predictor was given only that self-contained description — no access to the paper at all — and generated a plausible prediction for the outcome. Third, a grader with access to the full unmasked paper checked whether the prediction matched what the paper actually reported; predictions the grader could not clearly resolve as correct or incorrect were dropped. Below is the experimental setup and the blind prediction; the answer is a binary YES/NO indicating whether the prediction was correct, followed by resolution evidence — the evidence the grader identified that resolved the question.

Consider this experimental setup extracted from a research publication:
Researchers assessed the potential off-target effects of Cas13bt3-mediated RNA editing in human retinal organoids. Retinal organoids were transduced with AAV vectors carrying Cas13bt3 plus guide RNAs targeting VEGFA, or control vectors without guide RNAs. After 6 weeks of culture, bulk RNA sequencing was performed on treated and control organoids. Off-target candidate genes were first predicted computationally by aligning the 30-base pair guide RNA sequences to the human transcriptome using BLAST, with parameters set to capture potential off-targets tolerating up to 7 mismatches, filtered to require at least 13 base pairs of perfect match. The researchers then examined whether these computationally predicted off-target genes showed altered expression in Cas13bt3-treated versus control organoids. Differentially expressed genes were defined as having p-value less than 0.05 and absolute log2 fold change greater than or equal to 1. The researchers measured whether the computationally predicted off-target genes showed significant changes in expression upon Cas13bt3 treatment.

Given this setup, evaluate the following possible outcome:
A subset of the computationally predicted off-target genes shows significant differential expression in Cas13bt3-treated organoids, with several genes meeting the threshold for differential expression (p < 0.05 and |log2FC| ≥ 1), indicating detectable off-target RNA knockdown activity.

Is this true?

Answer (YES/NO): NO